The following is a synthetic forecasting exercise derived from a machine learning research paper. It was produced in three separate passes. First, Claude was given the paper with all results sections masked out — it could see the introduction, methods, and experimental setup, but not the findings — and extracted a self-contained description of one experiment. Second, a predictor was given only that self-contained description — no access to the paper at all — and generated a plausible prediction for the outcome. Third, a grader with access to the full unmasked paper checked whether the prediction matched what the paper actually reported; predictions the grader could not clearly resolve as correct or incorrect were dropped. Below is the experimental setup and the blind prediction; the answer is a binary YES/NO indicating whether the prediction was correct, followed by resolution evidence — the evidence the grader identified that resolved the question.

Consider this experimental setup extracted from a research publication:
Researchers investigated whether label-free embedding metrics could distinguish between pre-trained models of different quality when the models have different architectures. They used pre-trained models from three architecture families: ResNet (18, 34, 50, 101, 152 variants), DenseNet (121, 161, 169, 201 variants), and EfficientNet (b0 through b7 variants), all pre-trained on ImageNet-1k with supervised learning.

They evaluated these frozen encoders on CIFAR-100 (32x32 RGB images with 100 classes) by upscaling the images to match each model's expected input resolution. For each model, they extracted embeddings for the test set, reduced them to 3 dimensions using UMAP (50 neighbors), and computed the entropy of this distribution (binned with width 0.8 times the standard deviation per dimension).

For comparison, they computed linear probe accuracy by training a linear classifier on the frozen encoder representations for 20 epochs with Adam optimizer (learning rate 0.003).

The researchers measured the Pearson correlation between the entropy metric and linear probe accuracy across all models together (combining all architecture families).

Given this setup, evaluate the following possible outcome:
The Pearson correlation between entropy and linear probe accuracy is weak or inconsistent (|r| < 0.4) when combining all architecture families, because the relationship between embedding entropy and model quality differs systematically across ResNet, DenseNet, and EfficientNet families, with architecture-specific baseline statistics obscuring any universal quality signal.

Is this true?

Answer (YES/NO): NO